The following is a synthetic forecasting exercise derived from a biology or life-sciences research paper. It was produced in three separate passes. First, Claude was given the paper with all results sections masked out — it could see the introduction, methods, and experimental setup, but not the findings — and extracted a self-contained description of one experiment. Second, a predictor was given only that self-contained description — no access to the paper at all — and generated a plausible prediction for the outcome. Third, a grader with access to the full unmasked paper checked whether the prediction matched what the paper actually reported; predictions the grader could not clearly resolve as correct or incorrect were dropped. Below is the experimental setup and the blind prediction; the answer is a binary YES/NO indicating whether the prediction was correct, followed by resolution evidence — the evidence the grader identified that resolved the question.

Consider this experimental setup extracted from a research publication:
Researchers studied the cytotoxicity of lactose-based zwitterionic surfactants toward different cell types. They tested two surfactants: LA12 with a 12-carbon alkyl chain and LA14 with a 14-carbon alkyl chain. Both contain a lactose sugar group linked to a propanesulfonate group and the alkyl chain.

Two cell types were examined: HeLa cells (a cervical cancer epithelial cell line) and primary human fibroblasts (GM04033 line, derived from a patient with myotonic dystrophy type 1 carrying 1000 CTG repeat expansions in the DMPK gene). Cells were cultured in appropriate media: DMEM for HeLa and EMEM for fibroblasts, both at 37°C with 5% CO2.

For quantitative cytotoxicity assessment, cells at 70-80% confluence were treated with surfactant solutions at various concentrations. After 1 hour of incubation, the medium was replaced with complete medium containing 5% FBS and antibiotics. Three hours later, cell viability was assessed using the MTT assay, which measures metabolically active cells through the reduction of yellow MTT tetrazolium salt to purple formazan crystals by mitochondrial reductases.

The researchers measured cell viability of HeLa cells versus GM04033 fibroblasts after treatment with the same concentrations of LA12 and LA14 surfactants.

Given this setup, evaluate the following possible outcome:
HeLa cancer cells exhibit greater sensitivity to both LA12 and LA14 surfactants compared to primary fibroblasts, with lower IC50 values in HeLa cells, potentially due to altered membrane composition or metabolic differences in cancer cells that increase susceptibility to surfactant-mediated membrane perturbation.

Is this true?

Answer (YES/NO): NO